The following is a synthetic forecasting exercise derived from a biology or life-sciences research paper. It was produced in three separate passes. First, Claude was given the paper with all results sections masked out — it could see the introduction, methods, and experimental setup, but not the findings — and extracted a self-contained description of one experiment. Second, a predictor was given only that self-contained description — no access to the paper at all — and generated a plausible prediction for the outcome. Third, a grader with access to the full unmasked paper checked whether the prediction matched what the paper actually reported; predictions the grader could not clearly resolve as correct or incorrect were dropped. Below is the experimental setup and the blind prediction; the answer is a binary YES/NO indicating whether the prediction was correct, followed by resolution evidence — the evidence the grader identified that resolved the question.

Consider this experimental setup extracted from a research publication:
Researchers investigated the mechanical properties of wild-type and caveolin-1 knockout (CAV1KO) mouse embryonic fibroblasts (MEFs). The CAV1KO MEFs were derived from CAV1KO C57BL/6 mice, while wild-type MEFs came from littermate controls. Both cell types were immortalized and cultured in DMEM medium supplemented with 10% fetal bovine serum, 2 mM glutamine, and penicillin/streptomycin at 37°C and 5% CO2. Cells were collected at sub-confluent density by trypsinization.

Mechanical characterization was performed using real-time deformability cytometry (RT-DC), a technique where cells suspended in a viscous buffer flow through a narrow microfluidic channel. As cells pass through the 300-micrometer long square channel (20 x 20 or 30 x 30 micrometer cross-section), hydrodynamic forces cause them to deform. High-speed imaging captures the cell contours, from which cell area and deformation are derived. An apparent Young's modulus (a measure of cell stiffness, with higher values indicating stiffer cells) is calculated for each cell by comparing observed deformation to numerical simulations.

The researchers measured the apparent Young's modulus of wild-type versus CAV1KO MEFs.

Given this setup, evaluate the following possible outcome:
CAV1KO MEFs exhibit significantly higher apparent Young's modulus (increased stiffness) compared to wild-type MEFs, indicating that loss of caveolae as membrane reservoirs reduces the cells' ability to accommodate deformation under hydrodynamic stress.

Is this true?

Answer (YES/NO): NO